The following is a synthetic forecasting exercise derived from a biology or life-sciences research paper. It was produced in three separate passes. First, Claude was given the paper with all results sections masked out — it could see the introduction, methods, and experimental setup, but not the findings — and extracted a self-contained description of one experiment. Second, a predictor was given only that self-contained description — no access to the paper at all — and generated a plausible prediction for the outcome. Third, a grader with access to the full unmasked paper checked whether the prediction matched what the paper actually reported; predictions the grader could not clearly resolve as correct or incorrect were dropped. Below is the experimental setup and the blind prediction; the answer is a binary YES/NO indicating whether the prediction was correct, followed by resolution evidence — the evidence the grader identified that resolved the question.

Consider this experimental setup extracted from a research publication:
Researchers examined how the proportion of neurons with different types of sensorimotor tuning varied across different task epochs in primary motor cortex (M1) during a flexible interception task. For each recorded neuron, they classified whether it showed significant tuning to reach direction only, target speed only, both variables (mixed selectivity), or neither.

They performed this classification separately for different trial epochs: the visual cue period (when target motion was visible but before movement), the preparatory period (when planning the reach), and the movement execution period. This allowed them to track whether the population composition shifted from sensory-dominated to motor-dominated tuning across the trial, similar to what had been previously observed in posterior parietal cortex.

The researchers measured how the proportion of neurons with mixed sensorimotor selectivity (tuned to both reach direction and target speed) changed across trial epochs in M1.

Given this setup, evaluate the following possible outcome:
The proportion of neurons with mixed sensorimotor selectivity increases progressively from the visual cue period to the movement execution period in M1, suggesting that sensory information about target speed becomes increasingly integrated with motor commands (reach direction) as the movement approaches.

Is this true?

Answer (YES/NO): NO